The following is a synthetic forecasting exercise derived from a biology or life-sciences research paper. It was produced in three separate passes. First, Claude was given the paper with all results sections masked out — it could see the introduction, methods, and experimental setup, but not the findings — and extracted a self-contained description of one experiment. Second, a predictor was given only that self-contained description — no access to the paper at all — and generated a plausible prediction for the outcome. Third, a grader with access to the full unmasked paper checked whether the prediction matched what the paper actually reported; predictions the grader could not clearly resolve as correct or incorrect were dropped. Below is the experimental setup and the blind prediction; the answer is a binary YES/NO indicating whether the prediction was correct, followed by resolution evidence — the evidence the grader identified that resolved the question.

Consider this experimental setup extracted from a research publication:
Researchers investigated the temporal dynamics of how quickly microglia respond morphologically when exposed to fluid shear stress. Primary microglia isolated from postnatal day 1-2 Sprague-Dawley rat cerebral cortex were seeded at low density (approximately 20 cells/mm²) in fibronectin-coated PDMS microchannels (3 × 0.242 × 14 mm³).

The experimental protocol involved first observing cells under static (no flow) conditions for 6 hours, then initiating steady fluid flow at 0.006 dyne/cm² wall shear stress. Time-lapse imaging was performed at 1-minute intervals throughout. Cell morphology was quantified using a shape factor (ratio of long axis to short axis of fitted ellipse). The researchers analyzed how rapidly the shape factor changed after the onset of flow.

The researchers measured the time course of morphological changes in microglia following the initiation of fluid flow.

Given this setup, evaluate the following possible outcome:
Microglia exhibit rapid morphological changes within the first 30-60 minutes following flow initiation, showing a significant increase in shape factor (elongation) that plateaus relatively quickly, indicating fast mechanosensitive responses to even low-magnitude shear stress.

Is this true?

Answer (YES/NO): NO